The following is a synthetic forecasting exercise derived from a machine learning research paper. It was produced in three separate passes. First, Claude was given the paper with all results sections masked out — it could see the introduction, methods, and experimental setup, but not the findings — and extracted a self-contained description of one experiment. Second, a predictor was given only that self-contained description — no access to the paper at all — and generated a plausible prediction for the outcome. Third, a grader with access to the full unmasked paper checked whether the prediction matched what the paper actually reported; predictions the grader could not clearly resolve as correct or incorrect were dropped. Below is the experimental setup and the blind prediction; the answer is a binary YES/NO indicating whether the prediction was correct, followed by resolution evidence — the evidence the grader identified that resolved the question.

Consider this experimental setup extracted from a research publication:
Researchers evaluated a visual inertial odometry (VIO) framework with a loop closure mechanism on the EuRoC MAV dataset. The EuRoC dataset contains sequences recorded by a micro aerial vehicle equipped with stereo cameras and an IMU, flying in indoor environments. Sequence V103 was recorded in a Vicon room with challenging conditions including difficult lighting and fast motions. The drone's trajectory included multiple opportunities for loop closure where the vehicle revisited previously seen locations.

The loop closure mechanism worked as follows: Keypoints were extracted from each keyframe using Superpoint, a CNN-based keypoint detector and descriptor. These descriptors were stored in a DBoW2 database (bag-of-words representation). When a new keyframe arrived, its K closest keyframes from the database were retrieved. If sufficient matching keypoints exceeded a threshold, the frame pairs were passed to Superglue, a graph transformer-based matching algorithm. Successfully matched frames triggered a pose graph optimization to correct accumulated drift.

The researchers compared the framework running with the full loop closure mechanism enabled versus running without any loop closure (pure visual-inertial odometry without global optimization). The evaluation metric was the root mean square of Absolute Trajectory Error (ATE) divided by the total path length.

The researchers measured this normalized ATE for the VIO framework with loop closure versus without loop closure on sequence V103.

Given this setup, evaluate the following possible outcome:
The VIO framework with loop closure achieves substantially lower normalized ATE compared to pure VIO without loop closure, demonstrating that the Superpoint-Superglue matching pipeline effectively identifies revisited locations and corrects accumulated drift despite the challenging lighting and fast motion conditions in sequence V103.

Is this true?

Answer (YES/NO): YES